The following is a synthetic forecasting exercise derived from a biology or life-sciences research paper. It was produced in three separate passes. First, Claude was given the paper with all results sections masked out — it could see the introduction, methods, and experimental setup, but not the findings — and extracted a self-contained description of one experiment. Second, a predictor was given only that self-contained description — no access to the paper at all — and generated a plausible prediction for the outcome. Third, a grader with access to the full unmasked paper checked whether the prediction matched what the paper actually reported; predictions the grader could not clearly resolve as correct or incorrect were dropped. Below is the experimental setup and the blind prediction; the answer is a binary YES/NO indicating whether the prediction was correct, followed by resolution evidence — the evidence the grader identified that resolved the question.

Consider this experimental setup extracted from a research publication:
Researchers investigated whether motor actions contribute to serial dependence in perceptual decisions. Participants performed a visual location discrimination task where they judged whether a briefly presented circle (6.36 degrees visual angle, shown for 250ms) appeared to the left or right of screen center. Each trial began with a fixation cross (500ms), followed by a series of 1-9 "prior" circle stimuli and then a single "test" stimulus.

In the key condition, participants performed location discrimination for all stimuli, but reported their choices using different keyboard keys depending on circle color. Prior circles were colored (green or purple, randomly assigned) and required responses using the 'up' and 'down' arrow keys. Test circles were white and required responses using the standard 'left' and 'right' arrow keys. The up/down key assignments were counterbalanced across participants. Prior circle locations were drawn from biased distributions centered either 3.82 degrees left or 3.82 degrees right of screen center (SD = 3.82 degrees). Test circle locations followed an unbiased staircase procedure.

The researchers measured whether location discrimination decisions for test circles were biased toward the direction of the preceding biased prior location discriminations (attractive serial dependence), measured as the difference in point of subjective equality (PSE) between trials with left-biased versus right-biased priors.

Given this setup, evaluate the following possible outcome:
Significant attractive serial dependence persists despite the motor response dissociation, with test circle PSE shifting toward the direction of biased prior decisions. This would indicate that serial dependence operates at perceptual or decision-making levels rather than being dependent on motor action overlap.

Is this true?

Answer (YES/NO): YES